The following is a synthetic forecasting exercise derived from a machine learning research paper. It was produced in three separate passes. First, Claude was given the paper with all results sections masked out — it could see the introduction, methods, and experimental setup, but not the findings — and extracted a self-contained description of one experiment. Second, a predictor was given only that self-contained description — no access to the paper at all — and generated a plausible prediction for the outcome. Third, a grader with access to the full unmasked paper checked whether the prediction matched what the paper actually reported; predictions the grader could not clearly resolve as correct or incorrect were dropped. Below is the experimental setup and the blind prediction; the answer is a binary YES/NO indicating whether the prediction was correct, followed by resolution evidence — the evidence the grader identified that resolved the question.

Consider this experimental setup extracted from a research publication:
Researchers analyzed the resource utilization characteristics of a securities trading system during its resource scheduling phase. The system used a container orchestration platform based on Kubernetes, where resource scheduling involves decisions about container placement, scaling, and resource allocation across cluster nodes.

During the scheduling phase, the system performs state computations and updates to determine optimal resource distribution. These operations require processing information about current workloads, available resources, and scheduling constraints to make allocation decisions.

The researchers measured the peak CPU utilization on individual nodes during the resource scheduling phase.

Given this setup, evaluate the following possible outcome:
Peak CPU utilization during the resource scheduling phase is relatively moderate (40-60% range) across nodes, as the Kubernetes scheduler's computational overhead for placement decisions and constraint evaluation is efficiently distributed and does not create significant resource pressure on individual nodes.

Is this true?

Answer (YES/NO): NO